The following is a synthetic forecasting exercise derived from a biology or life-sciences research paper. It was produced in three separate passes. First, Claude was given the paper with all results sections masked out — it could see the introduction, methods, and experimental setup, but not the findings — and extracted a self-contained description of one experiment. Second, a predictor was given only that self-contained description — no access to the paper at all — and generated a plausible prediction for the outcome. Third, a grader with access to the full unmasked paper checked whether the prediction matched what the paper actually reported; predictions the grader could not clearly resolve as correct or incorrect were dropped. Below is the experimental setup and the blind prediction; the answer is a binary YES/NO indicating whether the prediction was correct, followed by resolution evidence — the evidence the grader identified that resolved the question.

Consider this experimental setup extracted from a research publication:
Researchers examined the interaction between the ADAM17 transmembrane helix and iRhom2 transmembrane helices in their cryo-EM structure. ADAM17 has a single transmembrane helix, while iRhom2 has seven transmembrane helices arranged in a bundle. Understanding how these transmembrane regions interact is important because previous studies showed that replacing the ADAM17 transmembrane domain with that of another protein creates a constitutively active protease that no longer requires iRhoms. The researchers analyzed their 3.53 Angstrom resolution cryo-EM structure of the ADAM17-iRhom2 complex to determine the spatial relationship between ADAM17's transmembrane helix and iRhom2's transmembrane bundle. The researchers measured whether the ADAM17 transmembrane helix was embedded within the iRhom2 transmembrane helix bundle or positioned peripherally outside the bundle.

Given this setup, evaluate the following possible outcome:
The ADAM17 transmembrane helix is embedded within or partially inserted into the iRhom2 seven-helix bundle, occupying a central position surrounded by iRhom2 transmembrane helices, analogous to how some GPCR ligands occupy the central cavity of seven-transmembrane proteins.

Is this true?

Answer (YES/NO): NO